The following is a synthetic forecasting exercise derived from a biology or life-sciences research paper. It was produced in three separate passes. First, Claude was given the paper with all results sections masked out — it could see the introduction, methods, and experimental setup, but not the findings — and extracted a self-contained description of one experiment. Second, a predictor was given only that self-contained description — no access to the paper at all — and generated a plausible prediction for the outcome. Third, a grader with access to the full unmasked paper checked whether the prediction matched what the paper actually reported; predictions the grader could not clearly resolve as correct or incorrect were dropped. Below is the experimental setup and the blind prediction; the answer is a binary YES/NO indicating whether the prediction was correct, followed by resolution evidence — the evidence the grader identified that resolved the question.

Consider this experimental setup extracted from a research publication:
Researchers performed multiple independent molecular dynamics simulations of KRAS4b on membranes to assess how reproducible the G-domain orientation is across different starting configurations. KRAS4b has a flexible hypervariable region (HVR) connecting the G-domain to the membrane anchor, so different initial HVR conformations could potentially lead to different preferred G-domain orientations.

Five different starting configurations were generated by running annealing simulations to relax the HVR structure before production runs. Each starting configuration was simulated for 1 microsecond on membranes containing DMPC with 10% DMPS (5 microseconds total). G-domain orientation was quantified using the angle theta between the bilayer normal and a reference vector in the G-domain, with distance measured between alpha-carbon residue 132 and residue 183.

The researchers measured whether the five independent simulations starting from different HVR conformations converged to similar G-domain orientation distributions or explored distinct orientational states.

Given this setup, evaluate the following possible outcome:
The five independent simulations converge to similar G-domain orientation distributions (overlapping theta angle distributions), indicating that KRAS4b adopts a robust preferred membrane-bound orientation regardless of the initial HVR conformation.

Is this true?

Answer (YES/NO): NO